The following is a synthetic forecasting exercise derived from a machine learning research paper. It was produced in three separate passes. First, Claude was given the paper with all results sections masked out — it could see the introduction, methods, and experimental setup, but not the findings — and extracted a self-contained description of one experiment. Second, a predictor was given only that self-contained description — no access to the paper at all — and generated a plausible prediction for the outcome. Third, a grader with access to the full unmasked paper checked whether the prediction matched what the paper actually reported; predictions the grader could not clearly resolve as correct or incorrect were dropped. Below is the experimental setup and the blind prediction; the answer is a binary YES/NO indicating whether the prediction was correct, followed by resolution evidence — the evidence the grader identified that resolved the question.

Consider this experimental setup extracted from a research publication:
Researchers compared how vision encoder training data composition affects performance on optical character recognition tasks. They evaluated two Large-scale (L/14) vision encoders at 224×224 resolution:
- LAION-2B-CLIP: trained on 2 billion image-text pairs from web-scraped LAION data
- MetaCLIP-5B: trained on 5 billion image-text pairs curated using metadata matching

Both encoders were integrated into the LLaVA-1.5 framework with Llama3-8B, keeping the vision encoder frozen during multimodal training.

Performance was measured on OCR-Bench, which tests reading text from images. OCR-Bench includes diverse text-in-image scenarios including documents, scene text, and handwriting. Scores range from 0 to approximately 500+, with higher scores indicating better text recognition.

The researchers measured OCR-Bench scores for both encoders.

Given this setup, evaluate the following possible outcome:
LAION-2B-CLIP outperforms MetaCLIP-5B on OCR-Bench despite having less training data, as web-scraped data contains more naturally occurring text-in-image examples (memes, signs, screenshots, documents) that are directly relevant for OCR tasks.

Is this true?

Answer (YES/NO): NO